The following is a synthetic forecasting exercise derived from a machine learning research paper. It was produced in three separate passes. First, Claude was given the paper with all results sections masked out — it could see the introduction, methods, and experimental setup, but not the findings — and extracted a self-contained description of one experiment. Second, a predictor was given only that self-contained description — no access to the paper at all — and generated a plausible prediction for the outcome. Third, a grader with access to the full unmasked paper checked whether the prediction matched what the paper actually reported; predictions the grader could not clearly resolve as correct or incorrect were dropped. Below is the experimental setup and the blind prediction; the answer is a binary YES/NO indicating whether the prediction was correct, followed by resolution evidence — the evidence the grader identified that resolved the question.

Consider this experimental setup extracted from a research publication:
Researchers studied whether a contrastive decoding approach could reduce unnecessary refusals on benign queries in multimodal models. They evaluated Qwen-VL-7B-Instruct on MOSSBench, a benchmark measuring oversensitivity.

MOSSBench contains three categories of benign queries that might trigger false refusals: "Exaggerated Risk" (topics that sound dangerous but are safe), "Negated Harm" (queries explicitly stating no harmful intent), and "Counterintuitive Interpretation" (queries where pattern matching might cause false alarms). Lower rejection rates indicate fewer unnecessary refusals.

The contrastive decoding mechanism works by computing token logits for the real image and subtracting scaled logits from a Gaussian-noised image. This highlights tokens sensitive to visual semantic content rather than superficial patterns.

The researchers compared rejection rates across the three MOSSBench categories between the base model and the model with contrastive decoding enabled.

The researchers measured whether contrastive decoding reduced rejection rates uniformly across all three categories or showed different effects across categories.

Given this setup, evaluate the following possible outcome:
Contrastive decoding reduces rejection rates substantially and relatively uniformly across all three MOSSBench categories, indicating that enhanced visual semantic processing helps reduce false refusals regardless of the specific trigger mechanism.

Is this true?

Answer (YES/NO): NO